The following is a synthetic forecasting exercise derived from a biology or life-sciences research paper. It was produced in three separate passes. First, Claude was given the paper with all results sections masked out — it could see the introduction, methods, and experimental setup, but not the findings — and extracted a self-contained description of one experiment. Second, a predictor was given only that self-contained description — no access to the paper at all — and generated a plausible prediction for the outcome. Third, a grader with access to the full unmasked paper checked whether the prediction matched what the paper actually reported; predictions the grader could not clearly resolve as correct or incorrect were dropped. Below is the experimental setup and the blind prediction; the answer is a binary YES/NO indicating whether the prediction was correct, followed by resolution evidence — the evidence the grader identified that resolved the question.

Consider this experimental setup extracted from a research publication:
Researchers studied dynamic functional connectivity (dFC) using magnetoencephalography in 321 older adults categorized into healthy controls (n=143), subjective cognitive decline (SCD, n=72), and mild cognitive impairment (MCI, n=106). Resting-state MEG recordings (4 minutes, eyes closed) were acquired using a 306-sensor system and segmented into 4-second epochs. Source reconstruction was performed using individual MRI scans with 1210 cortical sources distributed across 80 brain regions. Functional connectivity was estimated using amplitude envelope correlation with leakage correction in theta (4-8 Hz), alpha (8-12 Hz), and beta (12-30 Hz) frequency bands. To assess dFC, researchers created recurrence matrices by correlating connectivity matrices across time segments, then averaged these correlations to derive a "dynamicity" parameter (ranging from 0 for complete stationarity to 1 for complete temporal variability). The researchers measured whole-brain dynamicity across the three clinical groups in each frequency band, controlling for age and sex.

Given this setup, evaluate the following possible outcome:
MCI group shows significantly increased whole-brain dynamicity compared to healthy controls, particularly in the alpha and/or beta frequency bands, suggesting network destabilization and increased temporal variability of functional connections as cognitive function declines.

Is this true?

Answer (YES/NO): NO